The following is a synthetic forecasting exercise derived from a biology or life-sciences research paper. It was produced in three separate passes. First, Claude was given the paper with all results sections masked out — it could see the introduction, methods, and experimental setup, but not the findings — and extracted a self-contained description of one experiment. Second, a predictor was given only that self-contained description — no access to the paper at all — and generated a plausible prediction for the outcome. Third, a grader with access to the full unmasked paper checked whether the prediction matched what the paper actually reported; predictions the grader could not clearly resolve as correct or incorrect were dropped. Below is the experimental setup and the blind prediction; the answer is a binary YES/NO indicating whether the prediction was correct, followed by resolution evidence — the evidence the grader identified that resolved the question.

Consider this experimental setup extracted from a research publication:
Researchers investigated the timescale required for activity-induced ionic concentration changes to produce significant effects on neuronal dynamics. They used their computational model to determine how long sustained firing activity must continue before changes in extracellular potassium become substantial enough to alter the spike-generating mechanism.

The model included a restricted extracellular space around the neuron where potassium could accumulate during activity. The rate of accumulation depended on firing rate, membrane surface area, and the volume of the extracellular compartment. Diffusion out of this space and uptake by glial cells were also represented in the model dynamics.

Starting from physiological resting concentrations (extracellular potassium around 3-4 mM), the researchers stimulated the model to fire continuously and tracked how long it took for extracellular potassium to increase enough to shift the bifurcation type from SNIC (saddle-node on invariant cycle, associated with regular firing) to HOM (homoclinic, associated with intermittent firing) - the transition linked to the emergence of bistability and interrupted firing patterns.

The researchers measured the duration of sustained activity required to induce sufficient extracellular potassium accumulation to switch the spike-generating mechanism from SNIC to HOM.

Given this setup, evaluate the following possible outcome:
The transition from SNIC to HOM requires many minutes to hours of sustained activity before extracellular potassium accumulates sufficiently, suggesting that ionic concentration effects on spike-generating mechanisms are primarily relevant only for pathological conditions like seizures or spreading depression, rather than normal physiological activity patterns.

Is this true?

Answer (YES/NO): NO